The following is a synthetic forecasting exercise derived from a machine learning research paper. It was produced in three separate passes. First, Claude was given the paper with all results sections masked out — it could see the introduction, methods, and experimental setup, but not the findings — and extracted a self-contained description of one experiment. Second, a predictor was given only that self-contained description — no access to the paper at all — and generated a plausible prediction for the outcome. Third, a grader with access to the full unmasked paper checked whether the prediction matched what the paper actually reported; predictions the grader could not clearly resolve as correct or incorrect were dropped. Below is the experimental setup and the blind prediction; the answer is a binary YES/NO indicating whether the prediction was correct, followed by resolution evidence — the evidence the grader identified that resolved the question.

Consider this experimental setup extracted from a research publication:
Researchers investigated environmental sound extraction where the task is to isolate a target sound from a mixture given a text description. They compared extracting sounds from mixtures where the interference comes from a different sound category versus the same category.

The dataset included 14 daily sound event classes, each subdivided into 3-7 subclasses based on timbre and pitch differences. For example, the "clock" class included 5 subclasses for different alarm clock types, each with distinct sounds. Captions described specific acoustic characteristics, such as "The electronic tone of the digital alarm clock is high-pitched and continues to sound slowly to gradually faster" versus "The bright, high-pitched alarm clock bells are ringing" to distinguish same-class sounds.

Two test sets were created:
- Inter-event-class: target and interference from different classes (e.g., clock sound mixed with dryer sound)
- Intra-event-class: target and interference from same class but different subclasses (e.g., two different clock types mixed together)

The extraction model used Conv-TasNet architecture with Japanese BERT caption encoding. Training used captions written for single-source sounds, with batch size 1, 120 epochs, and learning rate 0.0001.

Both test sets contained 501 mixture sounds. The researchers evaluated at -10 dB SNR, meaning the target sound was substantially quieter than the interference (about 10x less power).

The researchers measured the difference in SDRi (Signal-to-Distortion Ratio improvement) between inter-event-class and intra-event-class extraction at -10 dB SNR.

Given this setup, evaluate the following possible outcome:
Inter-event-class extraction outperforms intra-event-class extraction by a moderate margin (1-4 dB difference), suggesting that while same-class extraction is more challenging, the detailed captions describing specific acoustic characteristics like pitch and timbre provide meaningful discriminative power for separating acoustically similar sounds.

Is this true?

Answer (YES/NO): YES